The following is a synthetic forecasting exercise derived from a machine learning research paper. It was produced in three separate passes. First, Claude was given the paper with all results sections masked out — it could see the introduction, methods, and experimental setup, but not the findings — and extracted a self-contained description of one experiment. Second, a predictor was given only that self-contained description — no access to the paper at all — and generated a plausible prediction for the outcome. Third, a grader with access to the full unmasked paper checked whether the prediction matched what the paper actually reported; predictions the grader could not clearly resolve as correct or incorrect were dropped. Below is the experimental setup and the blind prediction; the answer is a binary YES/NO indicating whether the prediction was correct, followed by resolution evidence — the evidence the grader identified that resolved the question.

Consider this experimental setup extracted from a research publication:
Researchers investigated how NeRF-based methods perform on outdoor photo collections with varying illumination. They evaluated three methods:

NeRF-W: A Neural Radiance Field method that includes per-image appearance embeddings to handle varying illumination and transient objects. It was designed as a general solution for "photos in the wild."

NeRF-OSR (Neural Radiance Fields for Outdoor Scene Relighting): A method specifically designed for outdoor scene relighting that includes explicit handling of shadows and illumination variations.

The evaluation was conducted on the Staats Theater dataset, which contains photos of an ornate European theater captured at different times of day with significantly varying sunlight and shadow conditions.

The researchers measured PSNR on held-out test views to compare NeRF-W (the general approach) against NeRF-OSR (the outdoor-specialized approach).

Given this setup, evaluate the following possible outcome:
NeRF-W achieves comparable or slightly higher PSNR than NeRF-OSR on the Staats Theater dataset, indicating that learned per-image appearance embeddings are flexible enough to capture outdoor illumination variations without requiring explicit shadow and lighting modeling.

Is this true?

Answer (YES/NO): NO